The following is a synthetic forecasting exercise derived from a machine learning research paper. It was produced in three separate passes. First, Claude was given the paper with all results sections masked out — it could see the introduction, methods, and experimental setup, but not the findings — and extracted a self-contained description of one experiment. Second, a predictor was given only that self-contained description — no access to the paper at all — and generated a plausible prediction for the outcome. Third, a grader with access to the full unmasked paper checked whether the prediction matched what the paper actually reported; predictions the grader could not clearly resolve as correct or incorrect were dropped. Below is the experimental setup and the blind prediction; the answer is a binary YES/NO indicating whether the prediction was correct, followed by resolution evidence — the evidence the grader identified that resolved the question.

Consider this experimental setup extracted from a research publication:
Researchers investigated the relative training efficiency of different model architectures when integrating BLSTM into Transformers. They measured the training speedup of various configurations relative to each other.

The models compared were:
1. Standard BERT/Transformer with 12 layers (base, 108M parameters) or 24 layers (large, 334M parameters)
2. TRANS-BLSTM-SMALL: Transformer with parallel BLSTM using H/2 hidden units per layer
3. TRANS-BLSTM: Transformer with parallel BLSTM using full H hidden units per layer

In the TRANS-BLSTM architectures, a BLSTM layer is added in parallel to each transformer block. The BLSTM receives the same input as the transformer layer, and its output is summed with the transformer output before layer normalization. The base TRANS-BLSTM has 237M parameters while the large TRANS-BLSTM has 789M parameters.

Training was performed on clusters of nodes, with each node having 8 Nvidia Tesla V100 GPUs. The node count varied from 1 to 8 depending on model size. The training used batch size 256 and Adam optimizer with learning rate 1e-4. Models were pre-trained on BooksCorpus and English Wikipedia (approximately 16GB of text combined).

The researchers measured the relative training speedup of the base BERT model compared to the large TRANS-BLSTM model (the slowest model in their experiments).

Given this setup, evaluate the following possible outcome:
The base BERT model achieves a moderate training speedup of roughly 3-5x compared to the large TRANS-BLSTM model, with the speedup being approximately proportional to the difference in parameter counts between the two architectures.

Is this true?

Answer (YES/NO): NO